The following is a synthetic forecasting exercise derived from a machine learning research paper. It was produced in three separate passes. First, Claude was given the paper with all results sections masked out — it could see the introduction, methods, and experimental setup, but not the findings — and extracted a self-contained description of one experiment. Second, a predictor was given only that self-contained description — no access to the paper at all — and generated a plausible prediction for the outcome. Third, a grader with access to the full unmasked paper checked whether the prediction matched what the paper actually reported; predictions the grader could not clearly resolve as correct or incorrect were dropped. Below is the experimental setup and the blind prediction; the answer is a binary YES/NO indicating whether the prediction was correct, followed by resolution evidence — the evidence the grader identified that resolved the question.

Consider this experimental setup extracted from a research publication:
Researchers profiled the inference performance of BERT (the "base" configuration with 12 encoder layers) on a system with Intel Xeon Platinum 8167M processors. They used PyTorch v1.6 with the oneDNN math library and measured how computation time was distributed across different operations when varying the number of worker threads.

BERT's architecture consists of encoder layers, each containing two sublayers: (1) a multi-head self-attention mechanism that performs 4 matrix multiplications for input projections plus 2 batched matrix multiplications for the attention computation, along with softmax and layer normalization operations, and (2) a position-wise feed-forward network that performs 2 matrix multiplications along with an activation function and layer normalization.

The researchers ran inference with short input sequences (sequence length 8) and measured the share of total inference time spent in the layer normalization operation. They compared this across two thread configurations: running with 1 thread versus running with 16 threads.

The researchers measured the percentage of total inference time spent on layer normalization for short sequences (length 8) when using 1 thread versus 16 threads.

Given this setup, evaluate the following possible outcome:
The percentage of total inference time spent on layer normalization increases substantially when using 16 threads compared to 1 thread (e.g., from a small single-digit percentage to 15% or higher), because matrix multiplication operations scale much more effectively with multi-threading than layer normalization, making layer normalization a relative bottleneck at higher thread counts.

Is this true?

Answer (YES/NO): NO